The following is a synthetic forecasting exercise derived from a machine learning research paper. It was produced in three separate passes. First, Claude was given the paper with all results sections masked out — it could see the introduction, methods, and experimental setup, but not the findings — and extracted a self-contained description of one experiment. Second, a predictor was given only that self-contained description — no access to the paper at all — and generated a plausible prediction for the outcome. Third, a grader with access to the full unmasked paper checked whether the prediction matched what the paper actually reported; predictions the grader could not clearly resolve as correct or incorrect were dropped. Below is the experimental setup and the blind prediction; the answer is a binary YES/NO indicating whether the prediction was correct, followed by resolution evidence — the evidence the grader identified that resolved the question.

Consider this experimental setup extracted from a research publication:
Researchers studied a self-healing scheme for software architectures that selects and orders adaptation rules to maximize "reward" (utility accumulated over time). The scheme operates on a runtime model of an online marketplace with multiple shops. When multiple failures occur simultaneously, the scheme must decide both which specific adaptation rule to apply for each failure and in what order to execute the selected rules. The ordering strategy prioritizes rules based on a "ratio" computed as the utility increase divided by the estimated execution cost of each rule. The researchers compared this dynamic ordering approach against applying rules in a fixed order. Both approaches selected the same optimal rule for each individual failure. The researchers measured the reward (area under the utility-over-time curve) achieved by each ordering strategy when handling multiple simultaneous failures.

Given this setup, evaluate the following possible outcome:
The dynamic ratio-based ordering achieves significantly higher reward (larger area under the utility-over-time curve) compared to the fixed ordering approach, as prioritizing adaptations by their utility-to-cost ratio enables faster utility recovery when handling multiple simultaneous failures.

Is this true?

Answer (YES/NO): YES